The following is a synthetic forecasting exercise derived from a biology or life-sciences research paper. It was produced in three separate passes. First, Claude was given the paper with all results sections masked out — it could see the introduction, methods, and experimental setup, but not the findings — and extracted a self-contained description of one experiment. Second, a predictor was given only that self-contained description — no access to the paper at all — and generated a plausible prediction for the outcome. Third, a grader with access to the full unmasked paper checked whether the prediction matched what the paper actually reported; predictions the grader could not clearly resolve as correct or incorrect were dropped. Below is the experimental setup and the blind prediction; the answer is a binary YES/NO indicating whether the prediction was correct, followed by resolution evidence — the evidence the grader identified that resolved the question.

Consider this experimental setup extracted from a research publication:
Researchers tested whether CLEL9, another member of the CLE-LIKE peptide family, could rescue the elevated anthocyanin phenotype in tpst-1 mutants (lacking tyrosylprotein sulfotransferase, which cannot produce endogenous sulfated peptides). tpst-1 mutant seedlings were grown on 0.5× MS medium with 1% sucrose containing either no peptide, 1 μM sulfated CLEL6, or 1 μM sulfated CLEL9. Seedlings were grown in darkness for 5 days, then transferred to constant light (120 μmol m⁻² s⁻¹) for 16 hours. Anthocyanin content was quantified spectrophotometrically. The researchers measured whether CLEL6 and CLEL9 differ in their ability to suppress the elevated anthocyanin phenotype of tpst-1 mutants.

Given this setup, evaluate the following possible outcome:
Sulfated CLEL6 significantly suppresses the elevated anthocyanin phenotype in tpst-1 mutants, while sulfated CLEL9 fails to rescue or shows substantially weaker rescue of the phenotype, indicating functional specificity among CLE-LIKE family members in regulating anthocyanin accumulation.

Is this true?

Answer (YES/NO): YES